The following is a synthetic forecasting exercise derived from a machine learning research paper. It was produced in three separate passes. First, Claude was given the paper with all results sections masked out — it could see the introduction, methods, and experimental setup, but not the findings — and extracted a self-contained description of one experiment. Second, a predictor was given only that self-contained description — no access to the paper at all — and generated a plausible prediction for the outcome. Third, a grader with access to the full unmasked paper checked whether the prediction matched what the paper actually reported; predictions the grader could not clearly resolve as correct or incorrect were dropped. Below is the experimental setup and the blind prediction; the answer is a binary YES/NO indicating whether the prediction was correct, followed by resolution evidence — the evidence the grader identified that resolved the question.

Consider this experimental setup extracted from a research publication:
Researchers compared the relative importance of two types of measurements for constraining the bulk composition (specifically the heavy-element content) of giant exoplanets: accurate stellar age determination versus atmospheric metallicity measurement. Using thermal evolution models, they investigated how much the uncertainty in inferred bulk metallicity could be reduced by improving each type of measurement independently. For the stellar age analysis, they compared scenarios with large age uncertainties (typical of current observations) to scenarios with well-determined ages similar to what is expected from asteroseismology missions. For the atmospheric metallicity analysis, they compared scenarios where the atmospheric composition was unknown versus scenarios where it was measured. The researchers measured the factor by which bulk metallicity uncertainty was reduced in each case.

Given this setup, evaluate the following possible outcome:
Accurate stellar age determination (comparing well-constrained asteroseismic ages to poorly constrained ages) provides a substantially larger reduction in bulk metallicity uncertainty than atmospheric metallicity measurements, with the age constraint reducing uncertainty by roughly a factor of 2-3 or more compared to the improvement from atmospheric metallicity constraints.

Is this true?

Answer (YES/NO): NO